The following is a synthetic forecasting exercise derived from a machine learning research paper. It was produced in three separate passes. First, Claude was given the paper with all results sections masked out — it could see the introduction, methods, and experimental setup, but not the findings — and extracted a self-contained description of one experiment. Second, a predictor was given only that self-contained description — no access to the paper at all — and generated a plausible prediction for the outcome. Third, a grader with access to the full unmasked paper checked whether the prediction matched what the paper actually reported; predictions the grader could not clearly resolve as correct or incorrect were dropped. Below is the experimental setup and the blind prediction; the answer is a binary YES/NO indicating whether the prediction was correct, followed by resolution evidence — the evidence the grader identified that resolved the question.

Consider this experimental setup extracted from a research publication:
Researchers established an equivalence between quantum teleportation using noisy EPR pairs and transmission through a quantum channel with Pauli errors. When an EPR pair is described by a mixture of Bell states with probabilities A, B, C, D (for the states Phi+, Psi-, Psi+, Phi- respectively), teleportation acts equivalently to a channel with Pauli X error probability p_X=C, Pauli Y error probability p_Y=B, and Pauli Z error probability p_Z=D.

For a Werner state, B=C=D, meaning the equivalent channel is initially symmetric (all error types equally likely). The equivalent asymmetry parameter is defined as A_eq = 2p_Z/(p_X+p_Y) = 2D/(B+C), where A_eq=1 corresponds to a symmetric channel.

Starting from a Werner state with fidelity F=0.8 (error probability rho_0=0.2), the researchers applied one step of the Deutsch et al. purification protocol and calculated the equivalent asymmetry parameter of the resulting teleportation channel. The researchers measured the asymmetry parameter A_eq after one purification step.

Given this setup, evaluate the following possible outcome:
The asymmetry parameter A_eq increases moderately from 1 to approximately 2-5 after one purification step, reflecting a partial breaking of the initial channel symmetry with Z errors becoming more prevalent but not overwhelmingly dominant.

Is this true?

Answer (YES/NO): NO